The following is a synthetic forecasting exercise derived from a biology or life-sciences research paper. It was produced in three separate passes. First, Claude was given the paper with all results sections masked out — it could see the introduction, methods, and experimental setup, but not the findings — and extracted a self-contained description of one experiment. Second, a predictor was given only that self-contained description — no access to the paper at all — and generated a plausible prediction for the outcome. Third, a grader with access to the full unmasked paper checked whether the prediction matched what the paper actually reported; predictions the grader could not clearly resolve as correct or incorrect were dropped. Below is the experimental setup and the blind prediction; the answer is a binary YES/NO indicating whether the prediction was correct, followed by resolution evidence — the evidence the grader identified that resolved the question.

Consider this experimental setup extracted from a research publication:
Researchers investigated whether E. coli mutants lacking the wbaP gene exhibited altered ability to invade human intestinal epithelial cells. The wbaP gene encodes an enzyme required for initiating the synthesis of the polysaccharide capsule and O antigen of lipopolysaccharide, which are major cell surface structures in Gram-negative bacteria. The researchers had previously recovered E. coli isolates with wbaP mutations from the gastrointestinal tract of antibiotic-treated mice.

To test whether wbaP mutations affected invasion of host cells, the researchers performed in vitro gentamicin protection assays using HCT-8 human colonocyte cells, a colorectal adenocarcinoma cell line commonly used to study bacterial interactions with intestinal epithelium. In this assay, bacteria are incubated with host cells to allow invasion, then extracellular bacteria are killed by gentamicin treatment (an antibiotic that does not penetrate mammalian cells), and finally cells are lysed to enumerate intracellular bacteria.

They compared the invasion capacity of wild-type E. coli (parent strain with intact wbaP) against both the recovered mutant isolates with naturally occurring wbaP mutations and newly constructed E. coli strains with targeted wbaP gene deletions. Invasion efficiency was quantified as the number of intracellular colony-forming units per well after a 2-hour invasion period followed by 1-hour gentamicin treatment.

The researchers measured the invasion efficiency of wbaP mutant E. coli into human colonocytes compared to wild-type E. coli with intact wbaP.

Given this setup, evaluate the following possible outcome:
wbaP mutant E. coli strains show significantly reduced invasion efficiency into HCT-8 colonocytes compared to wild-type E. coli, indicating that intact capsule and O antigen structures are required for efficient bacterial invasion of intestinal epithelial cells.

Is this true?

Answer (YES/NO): NO